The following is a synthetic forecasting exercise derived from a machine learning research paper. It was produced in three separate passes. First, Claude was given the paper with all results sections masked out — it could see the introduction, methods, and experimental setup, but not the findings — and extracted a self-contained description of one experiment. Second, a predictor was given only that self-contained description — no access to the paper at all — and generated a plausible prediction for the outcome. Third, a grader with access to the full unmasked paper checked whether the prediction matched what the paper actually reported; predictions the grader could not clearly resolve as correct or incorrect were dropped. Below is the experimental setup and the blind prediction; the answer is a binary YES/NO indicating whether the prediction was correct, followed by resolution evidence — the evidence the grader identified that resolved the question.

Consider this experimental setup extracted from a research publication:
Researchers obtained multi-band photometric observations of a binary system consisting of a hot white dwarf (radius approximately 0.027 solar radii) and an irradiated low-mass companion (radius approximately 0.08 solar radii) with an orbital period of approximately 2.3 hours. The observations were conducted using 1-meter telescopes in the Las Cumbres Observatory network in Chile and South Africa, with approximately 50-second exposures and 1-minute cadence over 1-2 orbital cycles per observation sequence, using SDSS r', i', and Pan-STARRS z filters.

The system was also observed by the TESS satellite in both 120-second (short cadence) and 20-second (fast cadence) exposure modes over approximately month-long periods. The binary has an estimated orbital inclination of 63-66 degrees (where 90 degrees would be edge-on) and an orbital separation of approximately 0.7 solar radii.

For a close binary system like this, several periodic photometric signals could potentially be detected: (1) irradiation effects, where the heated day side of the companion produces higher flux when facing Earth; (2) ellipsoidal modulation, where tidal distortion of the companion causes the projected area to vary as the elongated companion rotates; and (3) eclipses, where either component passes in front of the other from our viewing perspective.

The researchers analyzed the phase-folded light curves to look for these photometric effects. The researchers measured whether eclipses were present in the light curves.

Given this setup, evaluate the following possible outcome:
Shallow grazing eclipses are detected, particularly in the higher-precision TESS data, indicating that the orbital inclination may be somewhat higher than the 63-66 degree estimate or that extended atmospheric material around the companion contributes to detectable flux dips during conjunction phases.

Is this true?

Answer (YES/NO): NO